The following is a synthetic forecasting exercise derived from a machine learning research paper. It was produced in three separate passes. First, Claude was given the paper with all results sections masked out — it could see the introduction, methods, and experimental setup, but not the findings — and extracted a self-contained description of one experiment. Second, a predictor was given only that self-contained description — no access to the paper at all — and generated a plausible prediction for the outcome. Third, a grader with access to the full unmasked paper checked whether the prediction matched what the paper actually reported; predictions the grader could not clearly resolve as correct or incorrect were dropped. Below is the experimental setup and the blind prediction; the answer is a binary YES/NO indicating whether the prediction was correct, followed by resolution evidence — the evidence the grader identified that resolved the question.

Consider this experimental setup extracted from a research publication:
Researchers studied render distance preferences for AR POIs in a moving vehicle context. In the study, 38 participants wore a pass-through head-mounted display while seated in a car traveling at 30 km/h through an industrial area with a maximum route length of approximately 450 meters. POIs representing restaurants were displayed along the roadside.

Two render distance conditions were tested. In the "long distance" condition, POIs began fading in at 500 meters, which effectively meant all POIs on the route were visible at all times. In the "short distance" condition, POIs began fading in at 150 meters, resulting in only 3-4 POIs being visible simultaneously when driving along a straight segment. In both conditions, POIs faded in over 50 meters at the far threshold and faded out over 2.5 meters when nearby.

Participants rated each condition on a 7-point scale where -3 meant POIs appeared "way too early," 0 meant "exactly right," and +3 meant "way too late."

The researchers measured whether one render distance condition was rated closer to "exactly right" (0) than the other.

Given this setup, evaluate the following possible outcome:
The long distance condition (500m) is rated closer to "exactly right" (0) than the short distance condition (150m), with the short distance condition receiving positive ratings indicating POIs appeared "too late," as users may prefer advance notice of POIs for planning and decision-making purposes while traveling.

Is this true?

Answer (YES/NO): NO